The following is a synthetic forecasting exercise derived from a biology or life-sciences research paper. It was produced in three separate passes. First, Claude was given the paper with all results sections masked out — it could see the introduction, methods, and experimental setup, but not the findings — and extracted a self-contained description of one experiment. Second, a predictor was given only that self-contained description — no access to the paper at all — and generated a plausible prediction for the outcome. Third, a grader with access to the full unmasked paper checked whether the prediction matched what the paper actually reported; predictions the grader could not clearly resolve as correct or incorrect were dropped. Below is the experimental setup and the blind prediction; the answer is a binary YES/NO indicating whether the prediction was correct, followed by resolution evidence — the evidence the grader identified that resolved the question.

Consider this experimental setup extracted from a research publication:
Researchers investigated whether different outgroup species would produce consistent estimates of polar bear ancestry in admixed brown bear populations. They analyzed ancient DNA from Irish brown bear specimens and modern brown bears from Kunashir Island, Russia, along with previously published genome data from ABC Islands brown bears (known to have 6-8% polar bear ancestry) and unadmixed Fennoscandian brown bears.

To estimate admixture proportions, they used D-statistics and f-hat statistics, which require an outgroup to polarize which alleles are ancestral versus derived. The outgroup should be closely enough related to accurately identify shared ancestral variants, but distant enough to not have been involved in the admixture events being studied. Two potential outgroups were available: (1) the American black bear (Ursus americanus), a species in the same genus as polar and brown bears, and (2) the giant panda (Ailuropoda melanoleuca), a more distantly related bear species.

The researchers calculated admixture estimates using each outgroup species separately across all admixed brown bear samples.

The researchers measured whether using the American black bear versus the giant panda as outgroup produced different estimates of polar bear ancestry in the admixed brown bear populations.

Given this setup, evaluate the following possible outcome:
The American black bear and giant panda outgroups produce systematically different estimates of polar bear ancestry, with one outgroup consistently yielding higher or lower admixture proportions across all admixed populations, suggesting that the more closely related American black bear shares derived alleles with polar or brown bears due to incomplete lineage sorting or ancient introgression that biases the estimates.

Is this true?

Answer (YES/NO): NO